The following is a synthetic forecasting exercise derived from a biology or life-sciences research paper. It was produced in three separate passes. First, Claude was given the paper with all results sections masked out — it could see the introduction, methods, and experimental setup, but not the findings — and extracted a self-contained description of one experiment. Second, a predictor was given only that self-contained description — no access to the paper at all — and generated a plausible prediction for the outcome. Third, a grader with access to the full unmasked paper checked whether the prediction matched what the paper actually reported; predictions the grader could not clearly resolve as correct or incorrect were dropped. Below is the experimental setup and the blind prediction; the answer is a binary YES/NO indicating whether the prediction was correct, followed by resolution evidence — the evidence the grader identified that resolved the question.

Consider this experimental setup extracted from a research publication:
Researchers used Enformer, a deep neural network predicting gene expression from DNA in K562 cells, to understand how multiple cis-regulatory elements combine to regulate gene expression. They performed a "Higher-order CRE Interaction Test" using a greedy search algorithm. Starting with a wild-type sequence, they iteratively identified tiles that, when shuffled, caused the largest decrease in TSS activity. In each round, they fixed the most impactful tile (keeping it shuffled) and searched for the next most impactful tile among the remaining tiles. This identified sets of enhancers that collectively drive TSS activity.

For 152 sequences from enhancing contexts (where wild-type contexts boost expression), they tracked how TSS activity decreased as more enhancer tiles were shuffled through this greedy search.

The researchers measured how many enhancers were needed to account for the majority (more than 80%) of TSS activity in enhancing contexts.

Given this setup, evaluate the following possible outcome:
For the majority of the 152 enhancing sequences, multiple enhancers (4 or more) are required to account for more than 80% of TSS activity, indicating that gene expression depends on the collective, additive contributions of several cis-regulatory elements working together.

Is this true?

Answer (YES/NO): YES